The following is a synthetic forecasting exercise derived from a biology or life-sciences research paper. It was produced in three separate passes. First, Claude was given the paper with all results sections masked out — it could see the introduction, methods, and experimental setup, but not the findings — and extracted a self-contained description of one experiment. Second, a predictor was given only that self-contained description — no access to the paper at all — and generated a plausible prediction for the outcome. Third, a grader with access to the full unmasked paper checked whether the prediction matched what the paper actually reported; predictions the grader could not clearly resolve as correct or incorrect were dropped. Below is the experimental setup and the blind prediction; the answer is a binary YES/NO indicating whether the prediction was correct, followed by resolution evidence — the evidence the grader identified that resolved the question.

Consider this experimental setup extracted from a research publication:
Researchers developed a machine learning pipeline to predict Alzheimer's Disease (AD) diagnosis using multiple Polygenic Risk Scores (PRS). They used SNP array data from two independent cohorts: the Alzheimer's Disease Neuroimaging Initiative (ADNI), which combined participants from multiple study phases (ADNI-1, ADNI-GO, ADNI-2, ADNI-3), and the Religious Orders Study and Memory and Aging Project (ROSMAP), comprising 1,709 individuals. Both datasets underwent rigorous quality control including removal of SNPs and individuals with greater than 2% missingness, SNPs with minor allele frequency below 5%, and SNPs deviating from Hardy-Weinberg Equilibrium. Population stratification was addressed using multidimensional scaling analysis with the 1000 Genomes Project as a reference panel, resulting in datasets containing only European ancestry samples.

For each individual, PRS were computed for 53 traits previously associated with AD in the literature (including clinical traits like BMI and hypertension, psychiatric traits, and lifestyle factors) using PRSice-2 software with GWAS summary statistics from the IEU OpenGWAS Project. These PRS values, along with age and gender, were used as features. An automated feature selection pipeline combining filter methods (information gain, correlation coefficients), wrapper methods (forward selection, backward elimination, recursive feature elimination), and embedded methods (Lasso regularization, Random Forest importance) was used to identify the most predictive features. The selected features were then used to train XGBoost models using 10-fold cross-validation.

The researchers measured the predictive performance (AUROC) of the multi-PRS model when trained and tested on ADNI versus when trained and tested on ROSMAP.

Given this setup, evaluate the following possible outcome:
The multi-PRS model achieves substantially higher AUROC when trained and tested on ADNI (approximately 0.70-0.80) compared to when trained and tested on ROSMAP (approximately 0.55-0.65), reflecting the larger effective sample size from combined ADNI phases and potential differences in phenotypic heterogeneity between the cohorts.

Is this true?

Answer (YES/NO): NO